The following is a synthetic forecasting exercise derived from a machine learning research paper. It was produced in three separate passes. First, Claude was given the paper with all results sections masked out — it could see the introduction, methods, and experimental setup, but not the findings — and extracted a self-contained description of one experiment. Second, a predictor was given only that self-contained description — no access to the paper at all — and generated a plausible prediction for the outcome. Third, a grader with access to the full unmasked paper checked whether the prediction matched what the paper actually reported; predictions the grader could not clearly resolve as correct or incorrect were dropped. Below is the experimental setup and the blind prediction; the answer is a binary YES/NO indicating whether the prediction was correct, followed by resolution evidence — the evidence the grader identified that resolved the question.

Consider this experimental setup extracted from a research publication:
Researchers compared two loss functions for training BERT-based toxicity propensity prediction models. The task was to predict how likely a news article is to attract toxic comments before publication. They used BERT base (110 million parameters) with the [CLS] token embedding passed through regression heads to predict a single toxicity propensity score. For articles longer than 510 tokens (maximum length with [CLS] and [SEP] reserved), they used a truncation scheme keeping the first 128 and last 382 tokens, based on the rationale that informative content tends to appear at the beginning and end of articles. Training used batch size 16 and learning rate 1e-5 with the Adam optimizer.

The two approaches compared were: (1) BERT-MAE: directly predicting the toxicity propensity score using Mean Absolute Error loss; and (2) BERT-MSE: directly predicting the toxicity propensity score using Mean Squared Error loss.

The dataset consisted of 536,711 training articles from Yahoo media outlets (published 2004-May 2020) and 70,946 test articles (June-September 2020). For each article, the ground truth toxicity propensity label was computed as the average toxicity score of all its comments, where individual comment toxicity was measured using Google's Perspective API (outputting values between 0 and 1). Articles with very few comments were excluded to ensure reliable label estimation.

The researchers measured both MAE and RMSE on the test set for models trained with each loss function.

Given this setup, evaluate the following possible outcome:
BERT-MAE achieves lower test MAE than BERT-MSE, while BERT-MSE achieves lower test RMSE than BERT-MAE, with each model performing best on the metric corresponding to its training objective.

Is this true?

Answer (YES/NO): NO